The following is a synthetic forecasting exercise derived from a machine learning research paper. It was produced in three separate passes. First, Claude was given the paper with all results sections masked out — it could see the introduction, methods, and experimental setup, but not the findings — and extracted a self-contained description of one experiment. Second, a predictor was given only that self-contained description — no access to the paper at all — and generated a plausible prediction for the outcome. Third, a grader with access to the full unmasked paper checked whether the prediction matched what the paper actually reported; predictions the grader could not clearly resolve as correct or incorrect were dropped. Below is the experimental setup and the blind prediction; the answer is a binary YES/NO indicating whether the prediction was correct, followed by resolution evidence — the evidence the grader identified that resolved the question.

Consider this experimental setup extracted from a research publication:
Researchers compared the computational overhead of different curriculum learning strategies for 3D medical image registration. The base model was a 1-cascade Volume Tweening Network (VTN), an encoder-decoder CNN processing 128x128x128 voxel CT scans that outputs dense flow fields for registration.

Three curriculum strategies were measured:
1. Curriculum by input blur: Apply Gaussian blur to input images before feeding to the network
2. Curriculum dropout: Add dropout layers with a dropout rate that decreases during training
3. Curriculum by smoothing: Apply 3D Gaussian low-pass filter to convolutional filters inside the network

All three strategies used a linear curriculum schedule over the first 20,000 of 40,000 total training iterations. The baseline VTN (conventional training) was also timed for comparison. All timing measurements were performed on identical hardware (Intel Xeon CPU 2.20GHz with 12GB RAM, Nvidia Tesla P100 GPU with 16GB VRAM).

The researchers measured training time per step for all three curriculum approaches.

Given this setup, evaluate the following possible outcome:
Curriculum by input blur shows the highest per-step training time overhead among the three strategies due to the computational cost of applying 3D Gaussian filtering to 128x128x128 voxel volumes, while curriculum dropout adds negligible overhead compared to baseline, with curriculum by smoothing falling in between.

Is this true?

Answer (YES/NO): NO